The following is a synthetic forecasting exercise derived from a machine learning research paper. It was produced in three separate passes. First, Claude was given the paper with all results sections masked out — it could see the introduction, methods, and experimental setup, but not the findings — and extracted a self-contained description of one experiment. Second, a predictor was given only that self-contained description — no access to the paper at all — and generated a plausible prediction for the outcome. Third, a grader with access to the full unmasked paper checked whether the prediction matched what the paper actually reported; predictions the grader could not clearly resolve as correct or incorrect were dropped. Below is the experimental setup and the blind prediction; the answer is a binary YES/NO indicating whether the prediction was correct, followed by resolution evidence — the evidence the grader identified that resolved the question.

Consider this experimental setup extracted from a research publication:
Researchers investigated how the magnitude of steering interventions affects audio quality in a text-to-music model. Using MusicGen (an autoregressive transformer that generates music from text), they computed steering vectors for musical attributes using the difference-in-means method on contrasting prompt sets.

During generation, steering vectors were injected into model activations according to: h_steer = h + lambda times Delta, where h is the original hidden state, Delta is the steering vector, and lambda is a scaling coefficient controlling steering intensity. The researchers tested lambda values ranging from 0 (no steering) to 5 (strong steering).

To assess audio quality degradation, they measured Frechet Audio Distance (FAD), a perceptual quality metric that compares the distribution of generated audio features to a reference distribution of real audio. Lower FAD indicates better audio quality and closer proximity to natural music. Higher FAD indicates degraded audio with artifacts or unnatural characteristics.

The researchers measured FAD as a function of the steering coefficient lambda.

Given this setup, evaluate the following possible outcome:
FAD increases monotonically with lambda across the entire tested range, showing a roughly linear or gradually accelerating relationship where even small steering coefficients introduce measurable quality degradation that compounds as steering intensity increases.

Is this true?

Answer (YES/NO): NO